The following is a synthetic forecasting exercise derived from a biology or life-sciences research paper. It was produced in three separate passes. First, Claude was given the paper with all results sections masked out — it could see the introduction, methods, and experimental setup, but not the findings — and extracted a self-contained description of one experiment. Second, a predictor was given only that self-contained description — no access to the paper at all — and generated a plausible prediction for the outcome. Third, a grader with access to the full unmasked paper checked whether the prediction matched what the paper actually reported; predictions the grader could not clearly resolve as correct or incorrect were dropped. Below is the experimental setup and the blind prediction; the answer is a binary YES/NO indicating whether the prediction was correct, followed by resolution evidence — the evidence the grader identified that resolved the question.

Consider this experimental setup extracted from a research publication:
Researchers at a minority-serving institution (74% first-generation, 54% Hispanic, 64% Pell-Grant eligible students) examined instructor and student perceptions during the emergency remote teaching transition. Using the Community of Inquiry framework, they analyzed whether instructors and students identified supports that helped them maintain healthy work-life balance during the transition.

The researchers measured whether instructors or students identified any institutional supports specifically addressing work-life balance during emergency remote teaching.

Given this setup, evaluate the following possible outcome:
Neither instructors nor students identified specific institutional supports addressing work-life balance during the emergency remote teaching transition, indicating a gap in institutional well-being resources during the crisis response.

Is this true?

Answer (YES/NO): YES